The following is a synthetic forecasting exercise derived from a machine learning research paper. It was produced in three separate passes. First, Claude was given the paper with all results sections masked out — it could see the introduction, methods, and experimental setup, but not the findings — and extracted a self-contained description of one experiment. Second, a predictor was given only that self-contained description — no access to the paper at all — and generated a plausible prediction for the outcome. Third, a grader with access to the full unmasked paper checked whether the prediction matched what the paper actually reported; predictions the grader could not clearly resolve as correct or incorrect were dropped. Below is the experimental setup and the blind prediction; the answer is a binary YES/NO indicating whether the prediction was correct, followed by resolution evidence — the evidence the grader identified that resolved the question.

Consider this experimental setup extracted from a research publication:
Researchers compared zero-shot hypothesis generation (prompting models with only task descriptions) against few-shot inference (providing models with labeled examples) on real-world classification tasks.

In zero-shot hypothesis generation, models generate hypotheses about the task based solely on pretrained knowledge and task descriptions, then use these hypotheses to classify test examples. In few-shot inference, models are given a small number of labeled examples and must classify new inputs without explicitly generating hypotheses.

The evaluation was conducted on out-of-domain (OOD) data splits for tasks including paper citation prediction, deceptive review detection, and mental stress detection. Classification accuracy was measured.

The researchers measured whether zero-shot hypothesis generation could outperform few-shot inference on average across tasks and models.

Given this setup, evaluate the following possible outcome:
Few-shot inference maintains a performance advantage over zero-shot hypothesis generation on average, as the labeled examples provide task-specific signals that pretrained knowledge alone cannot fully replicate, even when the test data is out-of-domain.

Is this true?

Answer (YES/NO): YES